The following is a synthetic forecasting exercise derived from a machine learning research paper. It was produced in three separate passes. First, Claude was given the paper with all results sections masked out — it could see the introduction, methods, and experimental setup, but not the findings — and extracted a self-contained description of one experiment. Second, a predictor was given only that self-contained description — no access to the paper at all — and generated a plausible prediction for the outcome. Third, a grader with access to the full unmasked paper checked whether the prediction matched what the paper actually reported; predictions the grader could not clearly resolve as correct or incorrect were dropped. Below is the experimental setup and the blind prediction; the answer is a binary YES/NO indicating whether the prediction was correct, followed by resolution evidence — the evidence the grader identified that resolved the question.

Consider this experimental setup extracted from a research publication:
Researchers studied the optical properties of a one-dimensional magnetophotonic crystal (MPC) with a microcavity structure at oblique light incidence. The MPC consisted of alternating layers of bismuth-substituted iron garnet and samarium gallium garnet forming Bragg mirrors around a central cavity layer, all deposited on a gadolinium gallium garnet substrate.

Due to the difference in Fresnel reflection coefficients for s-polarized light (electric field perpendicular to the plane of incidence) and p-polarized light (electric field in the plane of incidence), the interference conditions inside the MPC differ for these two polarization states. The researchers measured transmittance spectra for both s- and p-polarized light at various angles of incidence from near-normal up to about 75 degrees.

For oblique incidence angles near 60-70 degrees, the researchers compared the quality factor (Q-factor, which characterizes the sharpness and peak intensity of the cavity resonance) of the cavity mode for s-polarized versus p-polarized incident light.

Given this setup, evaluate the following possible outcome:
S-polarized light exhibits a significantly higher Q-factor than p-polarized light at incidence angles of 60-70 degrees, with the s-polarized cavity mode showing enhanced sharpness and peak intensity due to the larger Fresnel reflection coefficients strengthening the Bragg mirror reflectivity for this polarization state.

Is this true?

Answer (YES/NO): YES